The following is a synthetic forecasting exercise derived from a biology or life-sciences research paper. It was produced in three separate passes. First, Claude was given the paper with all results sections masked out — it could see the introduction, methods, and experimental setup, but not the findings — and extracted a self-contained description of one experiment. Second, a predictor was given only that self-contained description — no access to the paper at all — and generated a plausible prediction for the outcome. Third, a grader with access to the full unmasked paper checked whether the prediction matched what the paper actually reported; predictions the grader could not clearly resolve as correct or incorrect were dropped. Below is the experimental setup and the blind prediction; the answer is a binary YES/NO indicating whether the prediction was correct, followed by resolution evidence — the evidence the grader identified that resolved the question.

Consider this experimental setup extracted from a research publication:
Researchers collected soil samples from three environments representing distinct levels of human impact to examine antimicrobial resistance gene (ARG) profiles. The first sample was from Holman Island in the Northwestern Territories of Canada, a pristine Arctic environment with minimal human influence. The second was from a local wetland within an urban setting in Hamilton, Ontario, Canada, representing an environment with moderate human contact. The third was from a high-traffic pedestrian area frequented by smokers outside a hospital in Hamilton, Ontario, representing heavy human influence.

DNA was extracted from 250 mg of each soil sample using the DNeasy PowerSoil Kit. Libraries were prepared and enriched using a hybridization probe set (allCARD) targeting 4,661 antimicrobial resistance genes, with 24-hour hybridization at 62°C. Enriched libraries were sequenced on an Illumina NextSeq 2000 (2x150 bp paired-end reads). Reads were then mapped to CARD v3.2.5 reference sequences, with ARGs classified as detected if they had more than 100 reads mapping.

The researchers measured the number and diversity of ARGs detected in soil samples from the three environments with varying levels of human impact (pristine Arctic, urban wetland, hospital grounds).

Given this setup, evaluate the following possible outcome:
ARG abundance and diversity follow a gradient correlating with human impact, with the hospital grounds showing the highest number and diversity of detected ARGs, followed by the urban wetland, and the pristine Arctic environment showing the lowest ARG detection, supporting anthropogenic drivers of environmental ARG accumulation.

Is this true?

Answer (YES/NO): NO